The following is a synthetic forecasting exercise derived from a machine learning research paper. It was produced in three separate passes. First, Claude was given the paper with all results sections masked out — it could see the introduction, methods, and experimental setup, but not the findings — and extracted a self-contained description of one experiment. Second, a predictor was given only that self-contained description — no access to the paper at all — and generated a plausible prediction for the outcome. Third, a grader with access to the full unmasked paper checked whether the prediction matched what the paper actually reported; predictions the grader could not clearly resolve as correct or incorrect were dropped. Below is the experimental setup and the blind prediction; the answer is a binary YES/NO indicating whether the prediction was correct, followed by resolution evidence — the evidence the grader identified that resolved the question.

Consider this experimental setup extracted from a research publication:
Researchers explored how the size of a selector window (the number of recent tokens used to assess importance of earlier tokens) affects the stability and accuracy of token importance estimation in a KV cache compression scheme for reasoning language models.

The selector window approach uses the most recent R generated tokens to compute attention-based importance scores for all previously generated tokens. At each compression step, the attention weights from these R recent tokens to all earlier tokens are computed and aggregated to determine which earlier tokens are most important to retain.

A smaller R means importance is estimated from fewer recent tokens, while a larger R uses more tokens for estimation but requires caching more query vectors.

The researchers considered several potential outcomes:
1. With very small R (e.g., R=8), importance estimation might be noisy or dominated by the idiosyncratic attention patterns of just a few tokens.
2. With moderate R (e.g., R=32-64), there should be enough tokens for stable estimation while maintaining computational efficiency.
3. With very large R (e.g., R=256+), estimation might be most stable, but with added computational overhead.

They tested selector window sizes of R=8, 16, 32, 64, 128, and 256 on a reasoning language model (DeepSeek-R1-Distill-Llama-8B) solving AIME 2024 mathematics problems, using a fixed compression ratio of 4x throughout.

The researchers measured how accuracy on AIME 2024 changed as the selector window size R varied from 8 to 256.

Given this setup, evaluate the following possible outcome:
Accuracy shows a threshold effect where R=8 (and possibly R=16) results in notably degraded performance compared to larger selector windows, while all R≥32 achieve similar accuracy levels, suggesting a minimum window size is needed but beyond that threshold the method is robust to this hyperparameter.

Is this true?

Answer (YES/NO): NO